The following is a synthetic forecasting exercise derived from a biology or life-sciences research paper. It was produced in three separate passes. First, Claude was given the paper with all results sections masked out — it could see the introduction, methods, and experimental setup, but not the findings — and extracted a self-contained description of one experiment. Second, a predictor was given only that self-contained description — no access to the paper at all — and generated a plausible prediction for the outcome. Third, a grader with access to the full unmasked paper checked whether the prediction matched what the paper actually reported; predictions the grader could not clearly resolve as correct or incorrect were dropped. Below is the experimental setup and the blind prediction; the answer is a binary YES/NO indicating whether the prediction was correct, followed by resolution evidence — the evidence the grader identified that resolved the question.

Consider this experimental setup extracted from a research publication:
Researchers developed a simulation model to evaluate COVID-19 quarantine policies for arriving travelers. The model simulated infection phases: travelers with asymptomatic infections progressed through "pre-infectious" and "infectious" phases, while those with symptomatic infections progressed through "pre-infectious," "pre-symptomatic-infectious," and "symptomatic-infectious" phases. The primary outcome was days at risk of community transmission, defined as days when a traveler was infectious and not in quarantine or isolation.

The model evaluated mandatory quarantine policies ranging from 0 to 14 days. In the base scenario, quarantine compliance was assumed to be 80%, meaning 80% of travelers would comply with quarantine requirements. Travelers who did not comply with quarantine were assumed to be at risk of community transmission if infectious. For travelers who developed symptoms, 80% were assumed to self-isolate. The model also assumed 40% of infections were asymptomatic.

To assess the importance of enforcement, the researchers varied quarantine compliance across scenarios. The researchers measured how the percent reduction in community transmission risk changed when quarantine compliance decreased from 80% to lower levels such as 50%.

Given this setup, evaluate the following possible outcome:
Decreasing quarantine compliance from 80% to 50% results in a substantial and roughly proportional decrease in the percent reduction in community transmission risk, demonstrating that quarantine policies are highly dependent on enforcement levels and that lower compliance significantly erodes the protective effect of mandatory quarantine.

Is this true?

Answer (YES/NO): YES